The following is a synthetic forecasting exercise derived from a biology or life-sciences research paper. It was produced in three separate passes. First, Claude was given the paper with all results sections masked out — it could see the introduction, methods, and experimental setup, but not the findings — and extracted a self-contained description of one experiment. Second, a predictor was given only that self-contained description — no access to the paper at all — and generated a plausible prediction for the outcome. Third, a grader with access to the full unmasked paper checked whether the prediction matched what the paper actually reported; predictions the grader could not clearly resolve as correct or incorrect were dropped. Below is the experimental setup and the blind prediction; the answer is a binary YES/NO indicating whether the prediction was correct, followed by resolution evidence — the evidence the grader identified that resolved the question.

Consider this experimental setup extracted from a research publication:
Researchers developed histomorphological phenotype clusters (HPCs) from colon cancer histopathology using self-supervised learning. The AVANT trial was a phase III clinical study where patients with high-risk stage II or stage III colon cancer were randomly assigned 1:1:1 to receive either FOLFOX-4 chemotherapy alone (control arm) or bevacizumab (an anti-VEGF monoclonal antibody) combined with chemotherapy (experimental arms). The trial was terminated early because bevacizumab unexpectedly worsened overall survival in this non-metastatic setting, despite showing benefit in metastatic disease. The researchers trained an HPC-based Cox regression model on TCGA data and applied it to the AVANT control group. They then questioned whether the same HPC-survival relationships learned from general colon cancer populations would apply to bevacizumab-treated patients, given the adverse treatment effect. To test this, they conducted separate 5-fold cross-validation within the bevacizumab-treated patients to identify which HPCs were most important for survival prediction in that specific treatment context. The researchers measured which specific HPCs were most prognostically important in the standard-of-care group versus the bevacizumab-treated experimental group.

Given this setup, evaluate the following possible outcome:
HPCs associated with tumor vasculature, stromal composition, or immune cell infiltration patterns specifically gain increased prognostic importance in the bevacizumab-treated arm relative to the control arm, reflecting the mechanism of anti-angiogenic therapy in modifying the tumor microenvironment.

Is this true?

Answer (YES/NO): NO